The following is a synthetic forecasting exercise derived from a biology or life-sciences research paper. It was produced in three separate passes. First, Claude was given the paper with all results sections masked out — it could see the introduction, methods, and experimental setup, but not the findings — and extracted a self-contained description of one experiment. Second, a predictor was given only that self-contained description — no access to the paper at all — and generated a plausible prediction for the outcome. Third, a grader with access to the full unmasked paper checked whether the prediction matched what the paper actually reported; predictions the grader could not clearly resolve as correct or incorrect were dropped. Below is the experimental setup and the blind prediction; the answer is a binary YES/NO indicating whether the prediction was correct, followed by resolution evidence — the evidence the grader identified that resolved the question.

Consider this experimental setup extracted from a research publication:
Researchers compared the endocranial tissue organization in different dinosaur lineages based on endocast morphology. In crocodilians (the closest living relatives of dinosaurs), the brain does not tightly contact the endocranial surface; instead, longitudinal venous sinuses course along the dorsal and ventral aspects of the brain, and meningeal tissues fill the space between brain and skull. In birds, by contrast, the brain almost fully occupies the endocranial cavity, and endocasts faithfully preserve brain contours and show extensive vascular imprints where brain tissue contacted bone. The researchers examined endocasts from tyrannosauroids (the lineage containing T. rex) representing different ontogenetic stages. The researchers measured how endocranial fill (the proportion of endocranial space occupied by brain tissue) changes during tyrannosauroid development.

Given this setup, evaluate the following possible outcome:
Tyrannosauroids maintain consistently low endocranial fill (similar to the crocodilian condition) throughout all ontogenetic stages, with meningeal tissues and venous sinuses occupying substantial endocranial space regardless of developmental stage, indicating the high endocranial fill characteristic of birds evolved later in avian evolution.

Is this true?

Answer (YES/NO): NO